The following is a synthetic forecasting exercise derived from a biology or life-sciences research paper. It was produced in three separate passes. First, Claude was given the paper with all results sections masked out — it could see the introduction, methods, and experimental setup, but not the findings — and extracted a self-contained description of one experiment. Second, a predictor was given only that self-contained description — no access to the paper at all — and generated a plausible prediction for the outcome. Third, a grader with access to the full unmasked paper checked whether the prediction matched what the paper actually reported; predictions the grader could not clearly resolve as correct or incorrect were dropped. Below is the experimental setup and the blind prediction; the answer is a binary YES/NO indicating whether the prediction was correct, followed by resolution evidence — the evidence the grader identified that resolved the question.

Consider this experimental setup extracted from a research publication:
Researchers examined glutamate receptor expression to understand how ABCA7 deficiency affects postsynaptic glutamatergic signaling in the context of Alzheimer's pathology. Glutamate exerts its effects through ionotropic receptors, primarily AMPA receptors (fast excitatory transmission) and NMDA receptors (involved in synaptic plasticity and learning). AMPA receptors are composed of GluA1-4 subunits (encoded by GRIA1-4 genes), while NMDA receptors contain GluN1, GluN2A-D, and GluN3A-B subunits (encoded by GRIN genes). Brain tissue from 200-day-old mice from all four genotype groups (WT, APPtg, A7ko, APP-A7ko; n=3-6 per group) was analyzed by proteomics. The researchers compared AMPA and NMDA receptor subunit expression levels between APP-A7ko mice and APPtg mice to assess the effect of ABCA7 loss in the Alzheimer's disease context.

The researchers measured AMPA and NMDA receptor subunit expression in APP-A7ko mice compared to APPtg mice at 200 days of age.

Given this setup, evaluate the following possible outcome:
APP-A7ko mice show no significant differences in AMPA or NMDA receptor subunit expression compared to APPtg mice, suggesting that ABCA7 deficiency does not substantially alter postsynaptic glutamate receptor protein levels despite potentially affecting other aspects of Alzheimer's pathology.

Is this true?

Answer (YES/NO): NO